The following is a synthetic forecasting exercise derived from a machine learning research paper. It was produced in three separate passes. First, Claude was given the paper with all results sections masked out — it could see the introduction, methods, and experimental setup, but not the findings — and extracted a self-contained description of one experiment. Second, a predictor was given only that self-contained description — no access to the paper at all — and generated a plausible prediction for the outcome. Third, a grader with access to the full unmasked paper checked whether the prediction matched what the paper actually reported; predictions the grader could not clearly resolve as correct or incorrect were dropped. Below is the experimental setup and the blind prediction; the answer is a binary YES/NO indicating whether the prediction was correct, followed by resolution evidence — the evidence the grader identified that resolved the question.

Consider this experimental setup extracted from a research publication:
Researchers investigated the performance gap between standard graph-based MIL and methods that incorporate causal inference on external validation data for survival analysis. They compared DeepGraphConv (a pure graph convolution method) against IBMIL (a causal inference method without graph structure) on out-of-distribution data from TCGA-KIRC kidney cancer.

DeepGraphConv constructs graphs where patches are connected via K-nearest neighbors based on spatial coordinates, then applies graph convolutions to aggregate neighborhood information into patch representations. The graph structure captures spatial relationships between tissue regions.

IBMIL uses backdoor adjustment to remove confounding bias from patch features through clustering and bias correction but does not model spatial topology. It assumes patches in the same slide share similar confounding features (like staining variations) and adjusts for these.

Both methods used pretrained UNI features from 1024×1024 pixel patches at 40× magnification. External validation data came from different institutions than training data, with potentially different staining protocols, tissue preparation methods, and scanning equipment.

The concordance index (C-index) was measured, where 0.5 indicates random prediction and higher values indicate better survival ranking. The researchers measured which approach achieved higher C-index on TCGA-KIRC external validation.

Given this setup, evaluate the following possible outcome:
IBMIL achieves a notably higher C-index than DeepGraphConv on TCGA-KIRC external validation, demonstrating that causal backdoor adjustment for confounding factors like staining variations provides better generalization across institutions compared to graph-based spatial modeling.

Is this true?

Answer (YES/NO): YES